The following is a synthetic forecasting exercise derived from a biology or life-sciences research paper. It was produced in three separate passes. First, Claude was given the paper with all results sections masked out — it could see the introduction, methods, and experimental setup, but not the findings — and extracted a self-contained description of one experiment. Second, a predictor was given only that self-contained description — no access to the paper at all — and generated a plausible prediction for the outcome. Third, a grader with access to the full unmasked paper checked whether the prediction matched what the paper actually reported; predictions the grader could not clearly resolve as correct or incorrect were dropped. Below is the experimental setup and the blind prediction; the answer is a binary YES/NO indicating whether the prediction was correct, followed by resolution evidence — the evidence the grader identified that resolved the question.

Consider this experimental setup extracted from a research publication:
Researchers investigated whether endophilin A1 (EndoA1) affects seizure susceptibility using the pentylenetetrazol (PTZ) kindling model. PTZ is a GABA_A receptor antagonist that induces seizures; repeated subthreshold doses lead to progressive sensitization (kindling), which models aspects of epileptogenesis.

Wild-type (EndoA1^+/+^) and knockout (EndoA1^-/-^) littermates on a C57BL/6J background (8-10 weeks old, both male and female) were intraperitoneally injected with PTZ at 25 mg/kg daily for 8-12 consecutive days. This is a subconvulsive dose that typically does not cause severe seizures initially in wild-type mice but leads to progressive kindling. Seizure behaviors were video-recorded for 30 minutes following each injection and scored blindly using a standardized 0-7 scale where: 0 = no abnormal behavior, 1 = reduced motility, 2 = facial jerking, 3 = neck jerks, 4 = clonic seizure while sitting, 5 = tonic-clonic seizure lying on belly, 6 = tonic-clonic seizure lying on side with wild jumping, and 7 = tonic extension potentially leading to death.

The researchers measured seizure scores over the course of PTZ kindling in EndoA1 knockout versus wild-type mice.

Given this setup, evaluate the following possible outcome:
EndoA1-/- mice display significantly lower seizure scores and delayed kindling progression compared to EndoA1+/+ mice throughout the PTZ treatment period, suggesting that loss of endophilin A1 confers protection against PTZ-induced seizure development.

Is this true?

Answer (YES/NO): NO